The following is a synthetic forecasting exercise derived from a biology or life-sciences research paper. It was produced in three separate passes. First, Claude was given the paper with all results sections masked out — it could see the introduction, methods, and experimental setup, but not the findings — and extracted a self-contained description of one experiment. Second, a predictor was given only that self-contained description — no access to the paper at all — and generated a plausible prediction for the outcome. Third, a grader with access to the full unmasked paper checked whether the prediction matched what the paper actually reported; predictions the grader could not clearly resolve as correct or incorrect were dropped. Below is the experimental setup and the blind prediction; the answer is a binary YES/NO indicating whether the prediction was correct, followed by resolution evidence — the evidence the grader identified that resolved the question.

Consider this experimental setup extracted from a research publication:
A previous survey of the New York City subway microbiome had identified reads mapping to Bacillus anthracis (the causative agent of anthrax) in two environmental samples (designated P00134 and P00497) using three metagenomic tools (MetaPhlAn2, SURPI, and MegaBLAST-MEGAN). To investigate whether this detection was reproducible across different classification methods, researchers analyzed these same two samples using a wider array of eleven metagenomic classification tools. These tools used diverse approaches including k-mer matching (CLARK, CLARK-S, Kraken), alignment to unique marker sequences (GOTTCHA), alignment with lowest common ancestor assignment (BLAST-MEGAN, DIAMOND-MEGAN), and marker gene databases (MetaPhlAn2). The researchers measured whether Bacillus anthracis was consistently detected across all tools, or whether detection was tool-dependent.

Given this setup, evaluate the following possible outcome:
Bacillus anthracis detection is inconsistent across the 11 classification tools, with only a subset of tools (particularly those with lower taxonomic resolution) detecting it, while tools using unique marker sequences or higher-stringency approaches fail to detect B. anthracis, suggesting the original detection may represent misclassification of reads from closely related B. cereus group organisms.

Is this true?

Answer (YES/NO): NO